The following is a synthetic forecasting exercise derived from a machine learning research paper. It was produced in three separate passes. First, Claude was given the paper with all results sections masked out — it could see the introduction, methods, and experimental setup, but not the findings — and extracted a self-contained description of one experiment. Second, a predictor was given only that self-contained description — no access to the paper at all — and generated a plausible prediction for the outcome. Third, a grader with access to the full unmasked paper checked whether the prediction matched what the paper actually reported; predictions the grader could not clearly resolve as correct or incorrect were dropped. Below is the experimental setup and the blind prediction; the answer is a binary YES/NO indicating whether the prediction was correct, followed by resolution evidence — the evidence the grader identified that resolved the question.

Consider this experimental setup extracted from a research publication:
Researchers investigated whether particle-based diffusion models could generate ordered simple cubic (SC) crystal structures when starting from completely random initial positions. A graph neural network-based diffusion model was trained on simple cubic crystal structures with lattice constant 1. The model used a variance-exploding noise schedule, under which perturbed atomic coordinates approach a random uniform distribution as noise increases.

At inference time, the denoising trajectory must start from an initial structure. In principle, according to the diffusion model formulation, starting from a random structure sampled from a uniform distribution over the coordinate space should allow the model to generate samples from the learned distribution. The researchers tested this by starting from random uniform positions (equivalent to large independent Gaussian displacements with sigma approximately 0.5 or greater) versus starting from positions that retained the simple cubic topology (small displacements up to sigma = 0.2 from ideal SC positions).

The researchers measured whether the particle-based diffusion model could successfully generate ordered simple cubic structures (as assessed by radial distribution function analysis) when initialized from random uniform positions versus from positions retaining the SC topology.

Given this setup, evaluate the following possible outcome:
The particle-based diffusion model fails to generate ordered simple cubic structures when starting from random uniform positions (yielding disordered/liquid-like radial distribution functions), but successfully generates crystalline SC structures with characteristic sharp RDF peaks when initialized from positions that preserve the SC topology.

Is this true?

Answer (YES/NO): YES